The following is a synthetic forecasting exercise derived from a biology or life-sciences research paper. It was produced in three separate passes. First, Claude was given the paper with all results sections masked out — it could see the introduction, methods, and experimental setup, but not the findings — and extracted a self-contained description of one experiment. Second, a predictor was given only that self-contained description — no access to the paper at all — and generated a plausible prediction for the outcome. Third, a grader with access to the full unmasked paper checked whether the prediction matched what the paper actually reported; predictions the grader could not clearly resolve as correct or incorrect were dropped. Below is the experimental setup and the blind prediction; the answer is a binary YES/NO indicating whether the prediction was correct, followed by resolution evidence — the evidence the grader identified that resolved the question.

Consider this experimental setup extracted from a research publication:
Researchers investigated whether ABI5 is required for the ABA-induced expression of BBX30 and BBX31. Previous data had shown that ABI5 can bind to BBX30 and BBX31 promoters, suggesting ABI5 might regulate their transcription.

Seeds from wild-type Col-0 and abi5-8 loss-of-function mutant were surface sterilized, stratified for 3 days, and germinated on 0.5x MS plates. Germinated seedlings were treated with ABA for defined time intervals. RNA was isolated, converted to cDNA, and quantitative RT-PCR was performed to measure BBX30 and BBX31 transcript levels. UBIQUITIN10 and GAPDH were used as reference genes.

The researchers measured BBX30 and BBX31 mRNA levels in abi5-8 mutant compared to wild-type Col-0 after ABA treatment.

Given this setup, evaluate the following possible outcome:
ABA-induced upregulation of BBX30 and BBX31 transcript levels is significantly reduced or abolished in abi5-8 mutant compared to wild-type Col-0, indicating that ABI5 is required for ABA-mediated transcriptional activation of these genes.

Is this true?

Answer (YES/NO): YES